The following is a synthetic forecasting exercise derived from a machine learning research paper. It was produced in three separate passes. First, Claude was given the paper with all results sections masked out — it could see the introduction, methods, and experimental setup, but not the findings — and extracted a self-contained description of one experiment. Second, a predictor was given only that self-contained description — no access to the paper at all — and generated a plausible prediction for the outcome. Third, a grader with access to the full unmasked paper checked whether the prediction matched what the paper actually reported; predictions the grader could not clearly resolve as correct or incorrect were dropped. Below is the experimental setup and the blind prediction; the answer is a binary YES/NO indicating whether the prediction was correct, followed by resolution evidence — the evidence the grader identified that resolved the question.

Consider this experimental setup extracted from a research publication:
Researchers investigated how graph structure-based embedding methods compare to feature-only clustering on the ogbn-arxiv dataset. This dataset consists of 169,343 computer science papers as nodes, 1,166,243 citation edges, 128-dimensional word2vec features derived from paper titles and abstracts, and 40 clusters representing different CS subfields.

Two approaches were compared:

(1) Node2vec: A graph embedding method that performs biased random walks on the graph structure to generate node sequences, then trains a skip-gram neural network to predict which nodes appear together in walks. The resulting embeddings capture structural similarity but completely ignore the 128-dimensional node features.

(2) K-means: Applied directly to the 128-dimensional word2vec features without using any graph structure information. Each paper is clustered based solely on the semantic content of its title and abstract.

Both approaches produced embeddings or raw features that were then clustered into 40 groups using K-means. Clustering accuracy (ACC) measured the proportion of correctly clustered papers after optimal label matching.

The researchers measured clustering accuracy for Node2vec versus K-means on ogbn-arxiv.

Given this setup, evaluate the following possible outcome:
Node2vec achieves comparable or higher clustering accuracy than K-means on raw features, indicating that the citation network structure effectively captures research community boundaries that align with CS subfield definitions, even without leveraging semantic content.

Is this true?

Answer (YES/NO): YES